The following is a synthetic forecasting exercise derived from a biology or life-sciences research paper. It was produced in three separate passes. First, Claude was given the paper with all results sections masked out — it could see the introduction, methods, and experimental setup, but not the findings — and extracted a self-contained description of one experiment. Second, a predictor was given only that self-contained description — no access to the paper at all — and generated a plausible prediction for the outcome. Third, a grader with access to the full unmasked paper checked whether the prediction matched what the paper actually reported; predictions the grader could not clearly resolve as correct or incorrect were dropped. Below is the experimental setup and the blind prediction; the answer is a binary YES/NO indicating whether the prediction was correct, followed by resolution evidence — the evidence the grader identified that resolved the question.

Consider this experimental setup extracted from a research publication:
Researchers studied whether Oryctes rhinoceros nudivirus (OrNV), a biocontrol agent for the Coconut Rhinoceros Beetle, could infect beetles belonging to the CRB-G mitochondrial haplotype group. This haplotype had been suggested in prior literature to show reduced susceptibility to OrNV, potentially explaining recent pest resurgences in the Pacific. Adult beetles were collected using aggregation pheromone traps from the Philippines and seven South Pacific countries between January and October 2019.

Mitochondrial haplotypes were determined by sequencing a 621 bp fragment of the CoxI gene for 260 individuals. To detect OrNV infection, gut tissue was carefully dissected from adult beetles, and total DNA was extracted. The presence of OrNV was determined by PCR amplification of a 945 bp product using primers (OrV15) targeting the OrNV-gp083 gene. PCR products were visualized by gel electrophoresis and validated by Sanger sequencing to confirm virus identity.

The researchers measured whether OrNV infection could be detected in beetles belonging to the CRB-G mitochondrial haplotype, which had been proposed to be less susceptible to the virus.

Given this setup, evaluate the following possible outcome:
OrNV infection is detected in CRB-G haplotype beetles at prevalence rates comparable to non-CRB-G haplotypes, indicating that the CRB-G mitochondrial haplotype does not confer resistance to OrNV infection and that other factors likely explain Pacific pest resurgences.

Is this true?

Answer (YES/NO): YES